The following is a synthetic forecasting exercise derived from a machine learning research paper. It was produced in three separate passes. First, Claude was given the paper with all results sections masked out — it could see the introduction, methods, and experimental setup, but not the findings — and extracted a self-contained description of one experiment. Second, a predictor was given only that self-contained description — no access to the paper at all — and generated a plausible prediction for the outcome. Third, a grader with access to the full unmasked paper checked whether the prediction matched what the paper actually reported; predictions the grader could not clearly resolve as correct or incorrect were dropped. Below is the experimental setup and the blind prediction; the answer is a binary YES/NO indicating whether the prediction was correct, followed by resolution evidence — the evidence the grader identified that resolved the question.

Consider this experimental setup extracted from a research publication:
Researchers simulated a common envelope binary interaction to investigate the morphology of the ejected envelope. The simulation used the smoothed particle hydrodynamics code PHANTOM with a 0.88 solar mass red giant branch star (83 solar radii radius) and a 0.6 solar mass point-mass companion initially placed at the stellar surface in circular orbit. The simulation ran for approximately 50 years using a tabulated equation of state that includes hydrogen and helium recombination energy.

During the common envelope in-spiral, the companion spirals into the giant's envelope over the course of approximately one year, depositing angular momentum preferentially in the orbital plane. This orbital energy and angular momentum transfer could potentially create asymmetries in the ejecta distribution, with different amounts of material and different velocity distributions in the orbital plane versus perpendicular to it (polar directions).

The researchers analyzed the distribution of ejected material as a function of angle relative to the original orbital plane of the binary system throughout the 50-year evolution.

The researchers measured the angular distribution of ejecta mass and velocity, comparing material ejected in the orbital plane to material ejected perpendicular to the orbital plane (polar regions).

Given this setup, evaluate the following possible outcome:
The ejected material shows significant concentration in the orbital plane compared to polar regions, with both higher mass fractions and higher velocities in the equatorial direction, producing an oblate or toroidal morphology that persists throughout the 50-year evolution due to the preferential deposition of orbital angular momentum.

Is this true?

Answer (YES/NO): NO